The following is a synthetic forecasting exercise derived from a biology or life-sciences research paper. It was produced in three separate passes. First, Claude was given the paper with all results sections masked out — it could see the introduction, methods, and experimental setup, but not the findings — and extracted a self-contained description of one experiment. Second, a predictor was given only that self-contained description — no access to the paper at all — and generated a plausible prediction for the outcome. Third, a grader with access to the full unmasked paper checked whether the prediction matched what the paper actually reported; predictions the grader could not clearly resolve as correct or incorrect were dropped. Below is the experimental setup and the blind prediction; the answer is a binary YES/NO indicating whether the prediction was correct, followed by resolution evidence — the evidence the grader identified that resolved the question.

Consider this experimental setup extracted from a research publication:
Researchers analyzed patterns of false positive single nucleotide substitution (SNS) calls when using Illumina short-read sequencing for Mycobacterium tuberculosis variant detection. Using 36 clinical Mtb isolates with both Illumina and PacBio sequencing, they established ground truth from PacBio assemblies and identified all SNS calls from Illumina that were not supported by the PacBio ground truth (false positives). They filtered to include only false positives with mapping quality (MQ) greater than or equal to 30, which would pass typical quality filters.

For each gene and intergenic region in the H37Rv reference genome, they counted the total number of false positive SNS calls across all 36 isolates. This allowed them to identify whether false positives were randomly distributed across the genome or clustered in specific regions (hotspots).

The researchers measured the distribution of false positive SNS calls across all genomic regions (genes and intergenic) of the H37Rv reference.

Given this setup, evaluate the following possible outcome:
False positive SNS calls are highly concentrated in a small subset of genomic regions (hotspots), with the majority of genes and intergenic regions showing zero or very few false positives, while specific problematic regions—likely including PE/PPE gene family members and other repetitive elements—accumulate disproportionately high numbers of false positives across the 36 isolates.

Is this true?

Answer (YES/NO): YES